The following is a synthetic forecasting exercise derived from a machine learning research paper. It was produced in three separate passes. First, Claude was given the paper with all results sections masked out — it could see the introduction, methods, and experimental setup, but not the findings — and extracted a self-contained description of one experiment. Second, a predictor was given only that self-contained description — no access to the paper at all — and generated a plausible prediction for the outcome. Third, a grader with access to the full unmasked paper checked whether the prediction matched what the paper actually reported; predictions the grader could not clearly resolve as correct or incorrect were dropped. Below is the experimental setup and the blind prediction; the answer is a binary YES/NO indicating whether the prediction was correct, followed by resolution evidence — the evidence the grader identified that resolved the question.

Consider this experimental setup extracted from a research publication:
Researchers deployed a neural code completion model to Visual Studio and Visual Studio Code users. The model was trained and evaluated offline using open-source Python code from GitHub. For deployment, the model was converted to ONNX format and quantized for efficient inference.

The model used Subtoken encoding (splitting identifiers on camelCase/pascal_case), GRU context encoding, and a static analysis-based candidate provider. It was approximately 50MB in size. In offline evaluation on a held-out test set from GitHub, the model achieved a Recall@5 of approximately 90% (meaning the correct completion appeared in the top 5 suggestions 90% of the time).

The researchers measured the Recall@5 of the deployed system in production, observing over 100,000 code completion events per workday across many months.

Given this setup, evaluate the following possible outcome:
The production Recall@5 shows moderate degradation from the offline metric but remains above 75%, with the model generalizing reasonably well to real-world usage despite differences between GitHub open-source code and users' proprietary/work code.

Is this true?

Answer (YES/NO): NO